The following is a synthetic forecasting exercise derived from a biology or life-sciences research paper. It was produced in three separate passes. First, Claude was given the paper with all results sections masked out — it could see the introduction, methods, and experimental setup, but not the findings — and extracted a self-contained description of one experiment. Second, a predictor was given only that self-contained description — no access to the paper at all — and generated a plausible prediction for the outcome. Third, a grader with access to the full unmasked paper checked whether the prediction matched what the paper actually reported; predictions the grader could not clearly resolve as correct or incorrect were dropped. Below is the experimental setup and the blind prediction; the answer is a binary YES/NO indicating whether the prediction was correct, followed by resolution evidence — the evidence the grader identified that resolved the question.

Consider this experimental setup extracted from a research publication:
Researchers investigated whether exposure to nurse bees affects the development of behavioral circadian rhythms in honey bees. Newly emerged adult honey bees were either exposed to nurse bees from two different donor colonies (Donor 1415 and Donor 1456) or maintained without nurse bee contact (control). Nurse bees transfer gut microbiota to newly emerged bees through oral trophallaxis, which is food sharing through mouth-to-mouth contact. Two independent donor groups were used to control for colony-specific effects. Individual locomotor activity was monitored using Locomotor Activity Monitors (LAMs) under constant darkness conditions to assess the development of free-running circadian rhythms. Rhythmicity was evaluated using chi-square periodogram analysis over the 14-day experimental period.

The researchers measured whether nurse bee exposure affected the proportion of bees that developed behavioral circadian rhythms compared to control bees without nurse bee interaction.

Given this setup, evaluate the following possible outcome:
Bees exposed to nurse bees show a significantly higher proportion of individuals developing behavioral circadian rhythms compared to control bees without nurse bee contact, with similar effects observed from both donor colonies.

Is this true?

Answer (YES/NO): NO